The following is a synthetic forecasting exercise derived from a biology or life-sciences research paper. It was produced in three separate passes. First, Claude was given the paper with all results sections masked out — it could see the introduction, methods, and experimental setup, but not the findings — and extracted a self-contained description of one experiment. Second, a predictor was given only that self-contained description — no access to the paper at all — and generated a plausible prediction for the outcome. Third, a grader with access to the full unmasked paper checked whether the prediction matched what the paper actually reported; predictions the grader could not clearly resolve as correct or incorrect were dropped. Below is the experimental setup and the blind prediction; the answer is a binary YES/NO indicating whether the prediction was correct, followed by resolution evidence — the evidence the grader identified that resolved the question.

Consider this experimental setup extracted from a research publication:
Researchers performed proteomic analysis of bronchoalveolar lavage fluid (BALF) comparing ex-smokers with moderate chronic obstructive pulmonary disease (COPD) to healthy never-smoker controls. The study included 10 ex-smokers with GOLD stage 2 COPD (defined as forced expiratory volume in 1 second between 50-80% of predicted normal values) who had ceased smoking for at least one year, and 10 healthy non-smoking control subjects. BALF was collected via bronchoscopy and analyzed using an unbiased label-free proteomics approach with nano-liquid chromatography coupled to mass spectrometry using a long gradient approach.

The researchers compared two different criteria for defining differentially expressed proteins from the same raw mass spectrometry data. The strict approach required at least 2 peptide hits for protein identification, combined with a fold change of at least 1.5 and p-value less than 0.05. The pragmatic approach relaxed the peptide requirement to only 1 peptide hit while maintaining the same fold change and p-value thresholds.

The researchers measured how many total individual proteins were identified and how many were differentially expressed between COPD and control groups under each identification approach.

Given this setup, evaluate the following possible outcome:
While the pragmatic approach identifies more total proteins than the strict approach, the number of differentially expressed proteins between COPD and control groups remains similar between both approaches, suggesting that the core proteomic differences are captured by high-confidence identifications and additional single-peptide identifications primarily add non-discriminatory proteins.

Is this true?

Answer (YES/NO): NO